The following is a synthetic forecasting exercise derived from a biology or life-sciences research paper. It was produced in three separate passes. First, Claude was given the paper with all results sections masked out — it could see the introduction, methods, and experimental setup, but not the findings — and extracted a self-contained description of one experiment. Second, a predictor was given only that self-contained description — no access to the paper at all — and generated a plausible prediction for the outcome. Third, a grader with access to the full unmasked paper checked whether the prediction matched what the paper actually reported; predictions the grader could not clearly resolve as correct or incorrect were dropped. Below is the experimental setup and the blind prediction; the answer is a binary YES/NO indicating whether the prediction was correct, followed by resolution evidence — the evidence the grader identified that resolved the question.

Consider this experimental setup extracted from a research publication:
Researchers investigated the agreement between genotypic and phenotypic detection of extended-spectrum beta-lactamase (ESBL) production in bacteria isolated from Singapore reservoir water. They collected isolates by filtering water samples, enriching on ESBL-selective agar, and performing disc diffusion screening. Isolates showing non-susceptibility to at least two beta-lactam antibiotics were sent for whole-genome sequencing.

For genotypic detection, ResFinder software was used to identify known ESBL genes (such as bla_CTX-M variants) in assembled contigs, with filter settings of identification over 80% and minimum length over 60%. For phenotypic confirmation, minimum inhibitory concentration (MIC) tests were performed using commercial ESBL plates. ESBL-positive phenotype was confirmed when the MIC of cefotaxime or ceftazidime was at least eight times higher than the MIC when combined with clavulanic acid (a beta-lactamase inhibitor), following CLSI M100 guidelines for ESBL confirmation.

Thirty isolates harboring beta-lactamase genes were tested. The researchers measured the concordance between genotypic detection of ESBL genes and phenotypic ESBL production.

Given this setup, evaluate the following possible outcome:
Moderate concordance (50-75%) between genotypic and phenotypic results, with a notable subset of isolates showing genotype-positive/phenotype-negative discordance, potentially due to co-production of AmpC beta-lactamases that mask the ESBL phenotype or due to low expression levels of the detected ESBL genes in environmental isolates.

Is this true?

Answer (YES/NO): NO